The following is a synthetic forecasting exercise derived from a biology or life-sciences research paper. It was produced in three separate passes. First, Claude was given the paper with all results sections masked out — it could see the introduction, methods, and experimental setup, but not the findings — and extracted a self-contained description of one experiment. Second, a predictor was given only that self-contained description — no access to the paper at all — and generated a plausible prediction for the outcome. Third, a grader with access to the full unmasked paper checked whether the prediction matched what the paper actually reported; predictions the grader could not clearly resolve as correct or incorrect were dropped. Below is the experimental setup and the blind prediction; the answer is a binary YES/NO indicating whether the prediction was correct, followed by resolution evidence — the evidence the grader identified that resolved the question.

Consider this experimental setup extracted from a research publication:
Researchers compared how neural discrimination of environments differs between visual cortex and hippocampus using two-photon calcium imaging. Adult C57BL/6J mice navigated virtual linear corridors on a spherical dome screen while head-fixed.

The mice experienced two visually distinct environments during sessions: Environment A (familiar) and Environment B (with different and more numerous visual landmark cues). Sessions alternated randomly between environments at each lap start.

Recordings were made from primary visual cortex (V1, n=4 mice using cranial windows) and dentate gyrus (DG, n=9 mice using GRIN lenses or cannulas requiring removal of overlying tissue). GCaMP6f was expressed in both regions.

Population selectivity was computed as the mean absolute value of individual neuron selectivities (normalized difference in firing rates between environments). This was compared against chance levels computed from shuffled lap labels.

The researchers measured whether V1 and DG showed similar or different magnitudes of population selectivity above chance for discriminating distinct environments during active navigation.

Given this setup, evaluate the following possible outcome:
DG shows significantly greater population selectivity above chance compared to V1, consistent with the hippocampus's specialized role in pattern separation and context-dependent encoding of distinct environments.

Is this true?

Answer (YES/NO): NO